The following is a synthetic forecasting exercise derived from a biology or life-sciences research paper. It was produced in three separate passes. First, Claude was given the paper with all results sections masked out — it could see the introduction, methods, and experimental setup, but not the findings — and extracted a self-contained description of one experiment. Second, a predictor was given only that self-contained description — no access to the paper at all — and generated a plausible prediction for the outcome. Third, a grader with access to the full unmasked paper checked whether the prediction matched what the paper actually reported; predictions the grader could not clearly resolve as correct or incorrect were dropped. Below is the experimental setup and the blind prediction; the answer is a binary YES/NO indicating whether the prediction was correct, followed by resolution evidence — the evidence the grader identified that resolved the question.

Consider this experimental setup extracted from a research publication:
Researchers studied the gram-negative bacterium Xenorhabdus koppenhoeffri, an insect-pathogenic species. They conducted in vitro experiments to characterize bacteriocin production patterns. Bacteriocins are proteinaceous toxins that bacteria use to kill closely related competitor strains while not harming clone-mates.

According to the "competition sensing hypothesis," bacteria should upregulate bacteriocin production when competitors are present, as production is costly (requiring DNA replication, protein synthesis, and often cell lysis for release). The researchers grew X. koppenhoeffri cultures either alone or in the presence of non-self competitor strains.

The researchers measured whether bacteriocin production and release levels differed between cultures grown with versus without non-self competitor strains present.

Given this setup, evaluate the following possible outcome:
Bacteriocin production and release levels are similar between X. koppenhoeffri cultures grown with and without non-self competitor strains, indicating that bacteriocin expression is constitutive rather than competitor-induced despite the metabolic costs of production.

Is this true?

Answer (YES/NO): YES